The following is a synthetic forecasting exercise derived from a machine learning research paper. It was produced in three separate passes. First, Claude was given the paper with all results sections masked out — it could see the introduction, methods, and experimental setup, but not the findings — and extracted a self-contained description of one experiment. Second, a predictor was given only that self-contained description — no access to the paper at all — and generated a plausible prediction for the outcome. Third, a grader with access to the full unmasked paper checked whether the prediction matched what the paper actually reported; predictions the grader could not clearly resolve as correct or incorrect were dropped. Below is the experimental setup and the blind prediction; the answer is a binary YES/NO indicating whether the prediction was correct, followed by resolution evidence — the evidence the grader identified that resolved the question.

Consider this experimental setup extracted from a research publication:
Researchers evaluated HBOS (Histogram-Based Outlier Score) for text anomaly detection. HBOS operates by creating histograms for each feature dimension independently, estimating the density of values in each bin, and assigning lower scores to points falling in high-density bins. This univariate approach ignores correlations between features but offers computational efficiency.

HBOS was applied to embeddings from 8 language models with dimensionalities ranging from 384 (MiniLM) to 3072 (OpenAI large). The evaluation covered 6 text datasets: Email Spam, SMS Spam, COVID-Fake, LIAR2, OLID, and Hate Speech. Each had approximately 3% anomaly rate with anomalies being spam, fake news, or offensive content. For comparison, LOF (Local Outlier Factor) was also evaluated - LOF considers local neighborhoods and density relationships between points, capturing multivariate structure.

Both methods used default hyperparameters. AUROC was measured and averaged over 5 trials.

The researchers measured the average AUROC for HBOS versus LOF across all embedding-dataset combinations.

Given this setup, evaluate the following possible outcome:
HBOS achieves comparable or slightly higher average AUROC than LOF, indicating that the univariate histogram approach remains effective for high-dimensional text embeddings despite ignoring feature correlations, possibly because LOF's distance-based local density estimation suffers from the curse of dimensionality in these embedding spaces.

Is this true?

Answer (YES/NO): YES